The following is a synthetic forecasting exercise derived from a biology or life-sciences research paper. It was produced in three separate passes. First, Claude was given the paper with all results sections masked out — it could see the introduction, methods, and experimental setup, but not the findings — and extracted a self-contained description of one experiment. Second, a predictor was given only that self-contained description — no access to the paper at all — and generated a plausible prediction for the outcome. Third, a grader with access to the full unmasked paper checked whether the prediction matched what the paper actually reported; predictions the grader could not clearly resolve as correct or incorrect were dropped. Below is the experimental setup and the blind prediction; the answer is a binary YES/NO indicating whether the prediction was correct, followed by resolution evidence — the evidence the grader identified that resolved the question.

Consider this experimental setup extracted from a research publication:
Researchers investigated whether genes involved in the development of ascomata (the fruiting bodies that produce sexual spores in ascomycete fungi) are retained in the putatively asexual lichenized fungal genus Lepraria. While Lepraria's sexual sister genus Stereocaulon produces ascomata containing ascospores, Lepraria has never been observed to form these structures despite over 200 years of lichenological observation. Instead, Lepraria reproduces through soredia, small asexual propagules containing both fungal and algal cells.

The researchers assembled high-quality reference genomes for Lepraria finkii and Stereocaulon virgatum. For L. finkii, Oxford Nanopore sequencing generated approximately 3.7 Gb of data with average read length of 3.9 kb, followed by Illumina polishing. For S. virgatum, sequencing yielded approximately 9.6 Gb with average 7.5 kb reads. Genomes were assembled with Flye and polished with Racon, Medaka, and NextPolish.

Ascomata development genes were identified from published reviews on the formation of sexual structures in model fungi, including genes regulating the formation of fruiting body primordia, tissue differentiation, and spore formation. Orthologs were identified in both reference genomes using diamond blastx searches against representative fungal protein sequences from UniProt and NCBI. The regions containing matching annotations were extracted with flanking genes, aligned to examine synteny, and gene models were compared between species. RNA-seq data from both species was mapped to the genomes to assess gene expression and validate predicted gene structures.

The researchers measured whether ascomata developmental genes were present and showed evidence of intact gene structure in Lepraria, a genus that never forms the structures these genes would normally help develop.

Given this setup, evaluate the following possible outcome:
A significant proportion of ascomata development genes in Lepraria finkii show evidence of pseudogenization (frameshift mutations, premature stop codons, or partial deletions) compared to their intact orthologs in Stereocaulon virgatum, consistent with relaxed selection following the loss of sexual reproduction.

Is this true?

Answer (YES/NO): NO